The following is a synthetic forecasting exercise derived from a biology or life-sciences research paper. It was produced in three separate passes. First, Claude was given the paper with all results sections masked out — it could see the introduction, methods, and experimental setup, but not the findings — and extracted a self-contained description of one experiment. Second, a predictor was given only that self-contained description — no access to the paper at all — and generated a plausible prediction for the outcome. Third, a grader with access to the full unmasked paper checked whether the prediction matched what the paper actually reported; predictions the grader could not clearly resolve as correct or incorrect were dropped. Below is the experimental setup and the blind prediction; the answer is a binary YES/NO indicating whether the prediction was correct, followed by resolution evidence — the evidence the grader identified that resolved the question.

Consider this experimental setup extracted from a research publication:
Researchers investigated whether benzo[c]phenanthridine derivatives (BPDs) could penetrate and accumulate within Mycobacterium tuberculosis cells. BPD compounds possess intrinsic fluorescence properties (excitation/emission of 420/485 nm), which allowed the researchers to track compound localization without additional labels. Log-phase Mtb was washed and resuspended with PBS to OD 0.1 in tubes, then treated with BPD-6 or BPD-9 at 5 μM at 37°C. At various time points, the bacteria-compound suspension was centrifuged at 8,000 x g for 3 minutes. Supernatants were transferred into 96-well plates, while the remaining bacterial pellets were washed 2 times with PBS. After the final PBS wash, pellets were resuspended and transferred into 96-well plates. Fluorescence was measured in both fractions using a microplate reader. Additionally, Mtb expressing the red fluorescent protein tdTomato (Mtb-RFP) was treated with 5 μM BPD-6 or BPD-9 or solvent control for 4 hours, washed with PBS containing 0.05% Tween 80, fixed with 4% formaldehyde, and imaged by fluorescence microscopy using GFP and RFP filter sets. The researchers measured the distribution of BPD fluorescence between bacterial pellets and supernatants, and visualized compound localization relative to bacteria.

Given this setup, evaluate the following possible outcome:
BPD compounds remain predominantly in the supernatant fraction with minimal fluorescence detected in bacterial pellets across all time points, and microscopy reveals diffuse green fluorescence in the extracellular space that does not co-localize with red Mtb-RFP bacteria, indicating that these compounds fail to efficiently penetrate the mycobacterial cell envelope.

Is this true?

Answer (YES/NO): NO